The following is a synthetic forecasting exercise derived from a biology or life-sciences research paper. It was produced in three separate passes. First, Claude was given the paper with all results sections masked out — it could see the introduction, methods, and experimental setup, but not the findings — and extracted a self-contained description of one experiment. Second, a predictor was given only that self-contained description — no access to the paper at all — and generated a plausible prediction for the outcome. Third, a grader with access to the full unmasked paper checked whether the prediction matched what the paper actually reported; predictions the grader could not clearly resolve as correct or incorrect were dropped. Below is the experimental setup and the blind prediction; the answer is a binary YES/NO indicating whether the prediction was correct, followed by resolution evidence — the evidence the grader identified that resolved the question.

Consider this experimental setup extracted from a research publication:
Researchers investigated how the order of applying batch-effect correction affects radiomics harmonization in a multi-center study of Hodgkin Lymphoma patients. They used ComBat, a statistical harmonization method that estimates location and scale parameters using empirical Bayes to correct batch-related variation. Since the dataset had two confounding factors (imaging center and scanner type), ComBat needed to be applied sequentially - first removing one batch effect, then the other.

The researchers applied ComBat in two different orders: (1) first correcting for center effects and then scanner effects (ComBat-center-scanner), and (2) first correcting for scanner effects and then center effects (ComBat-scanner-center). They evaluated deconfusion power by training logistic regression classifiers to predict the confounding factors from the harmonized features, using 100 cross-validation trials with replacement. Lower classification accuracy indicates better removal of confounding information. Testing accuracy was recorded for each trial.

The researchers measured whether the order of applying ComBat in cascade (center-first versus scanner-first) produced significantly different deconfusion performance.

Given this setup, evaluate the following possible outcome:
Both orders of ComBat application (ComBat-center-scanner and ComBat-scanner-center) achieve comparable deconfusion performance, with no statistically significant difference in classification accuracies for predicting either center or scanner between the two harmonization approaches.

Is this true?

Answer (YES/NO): YES